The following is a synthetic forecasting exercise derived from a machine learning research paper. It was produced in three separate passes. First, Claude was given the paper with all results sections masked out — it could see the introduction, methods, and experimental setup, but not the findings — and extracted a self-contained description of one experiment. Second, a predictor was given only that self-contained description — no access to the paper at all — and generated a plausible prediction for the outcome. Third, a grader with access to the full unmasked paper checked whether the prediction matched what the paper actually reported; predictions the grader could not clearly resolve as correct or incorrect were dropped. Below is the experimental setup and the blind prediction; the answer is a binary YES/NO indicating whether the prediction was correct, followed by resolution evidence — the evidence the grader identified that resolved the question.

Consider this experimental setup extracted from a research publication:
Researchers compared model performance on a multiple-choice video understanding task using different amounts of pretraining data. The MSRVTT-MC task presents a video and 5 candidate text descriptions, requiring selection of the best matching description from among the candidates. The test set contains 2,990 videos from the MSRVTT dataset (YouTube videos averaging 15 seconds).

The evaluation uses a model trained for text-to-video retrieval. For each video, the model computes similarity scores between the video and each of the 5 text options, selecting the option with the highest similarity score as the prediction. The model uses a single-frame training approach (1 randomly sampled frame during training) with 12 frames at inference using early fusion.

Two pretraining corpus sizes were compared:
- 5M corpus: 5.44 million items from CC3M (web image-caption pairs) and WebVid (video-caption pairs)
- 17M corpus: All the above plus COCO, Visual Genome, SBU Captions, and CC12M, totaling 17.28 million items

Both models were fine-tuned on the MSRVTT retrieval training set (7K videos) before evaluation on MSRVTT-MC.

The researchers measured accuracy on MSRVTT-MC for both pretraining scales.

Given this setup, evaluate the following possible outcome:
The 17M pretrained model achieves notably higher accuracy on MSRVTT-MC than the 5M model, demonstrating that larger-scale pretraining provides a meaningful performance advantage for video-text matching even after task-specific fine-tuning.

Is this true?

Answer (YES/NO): NO